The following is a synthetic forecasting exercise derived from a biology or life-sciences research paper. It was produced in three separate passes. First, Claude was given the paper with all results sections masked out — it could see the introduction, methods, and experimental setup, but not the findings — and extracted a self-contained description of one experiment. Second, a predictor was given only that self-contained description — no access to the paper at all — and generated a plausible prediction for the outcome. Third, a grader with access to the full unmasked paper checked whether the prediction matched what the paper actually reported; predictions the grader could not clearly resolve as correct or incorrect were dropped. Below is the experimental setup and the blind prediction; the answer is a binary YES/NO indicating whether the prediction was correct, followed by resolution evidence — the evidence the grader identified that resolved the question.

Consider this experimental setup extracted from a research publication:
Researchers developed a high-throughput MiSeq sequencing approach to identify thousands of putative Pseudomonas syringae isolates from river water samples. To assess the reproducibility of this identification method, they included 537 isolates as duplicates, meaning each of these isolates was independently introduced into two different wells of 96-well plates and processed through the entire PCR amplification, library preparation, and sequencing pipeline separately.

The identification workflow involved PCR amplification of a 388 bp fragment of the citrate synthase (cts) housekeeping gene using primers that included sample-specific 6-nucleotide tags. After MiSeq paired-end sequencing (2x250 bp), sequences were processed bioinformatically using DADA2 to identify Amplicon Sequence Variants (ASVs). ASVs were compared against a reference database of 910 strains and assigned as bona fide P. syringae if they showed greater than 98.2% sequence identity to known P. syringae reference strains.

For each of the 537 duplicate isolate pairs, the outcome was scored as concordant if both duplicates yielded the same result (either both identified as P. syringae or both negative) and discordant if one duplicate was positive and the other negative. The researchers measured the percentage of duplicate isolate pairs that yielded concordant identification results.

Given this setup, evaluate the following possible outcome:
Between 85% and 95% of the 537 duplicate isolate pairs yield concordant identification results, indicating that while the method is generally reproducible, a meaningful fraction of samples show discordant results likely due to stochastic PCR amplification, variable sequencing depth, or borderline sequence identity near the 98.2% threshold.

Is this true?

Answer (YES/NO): NO